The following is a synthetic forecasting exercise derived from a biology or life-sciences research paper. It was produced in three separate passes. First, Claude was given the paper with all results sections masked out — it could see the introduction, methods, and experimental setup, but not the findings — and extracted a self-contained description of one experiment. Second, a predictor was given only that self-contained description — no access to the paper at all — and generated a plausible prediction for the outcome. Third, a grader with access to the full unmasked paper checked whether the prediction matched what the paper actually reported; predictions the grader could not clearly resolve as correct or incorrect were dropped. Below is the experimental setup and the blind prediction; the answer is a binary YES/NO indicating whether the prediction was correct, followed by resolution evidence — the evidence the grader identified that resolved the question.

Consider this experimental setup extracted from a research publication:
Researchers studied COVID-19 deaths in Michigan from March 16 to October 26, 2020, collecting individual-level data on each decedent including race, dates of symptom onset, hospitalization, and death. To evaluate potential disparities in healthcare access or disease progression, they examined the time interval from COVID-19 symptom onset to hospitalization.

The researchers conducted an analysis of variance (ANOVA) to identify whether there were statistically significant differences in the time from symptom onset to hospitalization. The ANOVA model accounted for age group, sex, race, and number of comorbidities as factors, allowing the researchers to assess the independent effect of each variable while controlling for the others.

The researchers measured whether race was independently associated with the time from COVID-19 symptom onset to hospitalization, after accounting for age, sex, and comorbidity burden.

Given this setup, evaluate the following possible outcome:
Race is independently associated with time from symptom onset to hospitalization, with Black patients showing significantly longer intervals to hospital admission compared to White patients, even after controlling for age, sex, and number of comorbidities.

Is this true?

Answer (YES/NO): YES